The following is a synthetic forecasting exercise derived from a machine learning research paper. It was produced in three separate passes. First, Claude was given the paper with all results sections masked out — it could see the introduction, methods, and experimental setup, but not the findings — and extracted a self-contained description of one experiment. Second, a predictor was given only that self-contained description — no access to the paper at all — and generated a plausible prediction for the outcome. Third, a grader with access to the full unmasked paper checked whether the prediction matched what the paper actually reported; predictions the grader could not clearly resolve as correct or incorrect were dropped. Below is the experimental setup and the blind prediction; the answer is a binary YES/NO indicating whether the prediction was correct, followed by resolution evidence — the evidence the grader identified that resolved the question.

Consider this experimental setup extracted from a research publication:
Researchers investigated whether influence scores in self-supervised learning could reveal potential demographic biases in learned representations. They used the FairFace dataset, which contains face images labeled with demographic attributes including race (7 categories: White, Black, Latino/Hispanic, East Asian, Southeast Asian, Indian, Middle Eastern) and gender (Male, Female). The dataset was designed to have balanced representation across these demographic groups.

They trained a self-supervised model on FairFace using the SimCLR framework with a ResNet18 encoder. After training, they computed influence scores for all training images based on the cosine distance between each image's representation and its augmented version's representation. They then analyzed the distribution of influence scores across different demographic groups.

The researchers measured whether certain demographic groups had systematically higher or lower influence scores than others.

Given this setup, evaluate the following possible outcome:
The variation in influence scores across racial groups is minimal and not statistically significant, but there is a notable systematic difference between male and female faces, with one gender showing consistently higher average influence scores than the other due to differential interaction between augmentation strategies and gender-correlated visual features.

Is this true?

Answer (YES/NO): NO